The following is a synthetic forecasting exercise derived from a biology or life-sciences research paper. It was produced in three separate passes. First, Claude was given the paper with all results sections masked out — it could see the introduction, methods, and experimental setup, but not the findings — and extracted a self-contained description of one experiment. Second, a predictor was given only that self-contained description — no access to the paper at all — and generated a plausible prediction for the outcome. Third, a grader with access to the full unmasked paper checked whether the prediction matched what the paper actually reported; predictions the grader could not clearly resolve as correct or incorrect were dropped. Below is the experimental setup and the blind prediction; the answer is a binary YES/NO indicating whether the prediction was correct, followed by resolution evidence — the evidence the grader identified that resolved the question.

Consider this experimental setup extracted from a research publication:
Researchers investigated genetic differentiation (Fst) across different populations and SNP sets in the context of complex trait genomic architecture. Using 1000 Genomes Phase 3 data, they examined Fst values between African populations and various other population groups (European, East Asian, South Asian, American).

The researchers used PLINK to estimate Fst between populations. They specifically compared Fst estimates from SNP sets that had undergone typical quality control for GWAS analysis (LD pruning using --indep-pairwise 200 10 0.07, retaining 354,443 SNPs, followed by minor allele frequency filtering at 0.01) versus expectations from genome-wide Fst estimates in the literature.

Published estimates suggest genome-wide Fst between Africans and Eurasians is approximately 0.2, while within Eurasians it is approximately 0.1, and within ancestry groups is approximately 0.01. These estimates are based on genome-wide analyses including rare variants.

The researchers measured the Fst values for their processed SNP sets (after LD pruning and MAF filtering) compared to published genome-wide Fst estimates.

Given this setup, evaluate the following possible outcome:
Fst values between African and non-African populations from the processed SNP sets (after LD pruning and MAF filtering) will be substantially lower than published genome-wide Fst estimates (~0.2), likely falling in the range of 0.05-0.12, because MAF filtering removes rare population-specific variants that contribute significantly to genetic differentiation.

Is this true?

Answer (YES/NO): YES